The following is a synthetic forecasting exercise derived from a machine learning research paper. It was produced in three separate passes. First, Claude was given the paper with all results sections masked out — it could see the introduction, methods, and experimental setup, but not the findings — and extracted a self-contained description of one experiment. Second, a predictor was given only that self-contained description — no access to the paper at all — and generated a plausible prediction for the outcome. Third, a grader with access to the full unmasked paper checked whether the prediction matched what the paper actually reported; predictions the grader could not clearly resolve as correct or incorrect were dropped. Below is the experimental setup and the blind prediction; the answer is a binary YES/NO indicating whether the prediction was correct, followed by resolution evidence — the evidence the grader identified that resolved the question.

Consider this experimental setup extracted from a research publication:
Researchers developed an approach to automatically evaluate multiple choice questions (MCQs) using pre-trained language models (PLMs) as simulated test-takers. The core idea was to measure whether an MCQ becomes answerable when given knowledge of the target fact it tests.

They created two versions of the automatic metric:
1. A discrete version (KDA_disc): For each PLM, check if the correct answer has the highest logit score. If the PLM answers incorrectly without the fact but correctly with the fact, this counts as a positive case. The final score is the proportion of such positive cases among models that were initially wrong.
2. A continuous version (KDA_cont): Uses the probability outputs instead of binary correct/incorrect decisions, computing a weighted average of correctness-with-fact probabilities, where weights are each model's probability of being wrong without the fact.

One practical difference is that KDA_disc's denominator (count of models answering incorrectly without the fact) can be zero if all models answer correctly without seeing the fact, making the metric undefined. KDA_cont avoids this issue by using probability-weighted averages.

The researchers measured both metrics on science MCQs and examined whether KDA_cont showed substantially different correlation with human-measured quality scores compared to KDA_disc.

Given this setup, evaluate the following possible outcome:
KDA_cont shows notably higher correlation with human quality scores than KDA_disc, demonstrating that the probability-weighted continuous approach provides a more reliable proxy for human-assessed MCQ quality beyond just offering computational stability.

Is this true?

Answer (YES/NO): NO